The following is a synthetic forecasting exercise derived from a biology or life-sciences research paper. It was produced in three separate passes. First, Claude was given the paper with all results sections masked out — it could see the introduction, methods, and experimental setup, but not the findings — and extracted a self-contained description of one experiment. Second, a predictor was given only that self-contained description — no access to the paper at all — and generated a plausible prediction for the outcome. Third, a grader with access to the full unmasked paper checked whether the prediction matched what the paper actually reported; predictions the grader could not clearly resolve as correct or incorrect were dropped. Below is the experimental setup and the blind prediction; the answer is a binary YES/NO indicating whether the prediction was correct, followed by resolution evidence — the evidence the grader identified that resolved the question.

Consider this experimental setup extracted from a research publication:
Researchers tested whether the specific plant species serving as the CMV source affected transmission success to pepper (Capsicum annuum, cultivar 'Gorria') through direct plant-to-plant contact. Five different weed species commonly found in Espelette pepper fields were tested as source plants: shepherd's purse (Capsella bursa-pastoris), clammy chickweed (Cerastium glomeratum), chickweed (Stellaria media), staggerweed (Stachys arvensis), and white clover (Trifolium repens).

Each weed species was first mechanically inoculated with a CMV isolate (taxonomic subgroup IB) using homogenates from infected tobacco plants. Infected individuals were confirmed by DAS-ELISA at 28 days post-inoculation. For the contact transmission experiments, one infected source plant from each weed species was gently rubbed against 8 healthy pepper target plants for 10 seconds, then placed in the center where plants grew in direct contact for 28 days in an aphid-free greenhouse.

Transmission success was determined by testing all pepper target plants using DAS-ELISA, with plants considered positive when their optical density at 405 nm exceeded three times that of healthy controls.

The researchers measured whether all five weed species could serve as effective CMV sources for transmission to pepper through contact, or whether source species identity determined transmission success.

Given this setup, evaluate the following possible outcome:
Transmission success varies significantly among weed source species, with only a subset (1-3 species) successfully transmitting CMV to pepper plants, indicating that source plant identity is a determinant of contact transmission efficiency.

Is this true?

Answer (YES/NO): NO